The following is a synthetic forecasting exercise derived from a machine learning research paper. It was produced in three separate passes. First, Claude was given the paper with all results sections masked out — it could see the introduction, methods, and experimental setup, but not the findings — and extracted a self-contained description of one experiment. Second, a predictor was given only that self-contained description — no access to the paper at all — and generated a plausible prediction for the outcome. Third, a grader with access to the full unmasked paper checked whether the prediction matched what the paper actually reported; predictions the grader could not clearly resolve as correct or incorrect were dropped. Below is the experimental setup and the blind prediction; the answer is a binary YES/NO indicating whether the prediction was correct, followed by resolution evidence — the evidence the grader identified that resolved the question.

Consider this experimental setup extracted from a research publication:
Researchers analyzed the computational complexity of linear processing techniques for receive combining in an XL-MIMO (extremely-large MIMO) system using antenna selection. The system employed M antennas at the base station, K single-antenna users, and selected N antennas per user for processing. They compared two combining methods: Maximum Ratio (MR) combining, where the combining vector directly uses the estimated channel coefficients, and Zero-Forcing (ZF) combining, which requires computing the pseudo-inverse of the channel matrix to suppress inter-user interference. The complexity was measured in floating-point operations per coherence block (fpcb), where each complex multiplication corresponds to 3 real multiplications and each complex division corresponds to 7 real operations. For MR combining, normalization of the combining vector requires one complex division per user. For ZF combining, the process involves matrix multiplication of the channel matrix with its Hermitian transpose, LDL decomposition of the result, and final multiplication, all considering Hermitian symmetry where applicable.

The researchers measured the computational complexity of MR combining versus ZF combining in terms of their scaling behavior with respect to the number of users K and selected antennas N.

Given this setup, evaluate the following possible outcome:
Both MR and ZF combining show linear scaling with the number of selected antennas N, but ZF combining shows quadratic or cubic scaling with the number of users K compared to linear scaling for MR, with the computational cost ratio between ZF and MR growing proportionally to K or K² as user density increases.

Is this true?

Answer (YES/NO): NO